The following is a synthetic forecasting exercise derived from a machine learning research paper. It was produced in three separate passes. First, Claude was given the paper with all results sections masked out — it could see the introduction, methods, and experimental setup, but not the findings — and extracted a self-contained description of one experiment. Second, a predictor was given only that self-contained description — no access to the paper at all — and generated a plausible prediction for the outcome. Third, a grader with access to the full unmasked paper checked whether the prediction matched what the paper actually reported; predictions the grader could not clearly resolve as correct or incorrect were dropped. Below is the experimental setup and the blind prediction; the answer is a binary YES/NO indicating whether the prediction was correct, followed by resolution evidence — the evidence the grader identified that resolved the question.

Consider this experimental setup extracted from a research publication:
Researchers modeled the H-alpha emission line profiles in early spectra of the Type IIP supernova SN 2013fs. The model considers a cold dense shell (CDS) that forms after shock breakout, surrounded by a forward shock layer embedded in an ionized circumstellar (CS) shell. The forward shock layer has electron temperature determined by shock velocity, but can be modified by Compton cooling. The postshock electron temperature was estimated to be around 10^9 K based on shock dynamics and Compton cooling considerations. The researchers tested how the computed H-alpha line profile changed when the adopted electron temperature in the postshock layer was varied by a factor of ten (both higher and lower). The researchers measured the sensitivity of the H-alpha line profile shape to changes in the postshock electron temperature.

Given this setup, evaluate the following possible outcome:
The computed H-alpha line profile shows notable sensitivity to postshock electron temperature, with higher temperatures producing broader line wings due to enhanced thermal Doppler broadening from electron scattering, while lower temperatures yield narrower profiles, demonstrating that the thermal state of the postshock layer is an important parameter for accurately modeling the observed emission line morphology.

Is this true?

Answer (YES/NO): NO